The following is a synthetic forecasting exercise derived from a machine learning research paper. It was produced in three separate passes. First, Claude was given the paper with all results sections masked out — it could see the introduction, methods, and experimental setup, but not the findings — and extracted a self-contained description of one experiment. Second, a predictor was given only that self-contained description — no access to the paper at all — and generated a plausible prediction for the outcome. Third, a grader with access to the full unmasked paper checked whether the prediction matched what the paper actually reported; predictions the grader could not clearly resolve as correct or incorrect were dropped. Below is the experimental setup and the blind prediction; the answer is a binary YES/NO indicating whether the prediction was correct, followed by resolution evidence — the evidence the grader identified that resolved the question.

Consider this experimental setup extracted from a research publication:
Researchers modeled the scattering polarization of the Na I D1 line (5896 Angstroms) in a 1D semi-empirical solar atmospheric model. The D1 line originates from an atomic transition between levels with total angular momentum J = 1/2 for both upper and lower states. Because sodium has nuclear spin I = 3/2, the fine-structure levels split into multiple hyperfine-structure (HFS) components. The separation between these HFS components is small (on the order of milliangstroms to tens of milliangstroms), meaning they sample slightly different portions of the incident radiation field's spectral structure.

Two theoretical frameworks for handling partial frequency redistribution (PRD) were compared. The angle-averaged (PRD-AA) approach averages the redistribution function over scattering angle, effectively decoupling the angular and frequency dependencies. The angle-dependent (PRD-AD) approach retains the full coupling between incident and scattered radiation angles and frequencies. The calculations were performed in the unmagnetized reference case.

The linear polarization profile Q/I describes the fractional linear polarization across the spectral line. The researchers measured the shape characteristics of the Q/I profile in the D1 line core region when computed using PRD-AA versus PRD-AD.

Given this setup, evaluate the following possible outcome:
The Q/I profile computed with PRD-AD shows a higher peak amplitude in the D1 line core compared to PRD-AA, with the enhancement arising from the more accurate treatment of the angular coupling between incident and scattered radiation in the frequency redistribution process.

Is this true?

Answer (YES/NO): NO